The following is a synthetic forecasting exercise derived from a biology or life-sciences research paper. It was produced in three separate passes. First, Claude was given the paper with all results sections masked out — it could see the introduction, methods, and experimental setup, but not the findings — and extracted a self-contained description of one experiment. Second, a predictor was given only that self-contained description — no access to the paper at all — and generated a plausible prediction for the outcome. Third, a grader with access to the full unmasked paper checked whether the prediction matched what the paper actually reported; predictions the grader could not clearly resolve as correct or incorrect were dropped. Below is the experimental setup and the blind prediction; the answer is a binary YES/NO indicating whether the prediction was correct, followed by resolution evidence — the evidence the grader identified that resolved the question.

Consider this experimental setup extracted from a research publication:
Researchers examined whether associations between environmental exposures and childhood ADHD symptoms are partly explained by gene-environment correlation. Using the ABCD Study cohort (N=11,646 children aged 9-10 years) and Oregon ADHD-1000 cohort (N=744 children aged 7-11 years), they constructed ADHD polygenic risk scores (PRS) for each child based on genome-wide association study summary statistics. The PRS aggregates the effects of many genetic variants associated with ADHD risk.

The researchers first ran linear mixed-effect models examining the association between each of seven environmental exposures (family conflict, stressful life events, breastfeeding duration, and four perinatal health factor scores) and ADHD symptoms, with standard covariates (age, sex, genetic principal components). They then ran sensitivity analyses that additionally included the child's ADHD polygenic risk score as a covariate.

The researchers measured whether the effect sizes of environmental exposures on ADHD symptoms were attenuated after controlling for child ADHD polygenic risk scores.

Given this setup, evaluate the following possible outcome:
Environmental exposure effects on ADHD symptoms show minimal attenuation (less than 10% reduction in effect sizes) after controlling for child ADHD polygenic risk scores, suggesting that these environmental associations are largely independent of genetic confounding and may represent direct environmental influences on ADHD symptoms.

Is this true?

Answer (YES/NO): NO